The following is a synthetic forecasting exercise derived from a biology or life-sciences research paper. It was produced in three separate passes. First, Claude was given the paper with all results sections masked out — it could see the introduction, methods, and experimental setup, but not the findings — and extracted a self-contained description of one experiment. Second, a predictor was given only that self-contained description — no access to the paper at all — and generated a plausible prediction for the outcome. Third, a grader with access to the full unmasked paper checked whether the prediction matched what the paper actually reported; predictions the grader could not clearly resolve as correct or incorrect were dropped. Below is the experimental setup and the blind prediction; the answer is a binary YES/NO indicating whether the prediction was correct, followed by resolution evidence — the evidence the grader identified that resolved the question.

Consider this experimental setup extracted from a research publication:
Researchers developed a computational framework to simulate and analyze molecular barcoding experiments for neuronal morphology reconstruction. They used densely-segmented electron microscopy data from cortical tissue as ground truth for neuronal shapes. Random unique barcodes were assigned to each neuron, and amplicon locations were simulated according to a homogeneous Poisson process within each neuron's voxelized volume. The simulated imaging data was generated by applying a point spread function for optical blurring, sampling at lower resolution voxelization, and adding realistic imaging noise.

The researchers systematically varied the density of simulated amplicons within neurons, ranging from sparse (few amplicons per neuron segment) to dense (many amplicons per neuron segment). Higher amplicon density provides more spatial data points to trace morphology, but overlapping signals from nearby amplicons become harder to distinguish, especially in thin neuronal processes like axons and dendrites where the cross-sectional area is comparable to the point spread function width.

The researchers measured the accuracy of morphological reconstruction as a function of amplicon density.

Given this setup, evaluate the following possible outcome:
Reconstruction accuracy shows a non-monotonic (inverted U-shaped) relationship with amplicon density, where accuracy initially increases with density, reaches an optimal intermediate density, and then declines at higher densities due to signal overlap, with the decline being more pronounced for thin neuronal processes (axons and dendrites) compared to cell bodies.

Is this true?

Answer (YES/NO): NO